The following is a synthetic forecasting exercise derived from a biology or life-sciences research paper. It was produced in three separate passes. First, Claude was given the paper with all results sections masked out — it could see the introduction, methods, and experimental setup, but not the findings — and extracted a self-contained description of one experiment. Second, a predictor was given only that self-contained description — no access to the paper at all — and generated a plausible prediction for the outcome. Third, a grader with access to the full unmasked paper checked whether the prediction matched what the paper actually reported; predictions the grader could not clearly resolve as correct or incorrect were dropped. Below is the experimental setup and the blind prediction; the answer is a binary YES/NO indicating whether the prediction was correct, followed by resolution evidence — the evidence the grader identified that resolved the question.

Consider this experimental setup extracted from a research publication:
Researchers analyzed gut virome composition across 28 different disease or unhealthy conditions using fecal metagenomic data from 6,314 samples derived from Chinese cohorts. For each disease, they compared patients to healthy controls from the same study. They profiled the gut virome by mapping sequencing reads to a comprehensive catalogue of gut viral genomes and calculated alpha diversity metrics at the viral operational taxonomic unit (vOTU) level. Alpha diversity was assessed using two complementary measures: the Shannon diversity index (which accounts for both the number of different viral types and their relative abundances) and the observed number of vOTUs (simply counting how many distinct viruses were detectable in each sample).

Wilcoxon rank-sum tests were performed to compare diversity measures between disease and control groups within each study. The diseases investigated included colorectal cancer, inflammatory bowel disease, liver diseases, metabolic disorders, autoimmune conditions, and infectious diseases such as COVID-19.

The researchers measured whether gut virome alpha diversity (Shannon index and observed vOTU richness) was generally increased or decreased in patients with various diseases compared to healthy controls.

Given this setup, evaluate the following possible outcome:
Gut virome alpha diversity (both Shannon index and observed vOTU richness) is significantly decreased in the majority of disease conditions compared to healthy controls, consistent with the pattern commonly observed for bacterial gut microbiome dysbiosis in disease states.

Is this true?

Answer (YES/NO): NO